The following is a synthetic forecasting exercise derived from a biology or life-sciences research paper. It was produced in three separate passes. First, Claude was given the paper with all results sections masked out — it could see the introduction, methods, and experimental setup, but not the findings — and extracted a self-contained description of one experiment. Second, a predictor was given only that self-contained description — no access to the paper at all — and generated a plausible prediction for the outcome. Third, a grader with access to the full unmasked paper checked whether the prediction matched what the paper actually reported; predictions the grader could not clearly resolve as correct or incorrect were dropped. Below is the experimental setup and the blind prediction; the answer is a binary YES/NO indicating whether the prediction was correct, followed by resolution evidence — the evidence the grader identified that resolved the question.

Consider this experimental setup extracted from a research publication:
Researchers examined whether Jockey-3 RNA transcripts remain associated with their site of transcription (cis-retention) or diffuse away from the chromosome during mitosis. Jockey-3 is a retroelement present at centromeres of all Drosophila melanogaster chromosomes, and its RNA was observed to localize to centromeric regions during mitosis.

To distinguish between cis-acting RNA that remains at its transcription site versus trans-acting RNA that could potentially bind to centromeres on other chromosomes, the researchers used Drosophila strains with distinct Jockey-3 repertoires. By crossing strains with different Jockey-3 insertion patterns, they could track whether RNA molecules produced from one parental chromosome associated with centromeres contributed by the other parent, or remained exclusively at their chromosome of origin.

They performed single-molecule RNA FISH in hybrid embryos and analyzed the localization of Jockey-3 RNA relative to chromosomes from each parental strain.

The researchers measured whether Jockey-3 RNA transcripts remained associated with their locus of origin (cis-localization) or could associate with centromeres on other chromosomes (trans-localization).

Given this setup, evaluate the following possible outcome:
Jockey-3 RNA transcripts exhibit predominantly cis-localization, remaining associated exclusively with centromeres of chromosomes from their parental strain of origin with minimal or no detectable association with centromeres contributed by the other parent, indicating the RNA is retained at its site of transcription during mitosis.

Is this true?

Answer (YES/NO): YES